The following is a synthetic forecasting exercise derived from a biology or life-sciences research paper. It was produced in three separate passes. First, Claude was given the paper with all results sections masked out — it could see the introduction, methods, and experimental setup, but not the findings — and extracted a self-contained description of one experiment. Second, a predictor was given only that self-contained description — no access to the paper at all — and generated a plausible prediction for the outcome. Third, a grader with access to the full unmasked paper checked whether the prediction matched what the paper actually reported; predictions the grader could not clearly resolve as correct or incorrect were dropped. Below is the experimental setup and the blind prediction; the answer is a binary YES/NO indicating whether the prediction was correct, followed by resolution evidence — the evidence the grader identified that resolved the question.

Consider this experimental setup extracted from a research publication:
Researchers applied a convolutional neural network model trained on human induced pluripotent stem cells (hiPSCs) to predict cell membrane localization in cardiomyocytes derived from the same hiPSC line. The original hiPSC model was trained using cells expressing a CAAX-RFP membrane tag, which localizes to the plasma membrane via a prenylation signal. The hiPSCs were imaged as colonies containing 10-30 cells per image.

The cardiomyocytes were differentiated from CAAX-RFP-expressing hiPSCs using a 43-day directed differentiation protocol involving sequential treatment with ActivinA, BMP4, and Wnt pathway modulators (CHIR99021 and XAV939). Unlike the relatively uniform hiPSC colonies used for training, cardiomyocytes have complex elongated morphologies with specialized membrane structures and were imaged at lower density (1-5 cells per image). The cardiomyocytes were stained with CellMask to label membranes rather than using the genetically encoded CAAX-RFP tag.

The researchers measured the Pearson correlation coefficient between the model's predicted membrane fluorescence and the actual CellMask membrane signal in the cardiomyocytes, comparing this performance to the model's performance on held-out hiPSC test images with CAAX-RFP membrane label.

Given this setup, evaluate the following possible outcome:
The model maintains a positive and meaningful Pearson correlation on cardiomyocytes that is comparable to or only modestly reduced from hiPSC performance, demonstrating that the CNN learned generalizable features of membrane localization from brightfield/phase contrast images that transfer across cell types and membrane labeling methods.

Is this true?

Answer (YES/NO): NO